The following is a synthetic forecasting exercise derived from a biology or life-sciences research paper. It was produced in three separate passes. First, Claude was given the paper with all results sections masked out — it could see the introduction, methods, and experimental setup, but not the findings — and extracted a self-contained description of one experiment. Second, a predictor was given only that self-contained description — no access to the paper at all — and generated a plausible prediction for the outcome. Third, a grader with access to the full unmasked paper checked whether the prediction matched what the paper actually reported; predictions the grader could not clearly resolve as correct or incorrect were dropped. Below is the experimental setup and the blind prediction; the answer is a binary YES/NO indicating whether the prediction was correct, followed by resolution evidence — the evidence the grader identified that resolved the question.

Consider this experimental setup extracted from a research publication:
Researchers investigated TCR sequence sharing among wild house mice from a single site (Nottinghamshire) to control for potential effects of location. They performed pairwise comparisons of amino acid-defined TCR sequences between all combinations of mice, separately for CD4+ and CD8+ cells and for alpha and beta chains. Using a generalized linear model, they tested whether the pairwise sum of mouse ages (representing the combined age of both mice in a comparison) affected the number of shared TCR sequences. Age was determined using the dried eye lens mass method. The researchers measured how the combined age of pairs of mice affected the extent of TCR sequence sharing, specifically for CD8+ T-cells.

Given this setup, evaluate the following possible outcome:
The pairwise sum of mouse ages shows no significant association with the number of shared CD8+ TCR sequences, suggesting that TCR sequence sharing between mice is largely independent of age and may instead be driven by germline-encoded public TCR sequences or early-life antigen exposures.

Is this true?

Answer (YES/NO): NO